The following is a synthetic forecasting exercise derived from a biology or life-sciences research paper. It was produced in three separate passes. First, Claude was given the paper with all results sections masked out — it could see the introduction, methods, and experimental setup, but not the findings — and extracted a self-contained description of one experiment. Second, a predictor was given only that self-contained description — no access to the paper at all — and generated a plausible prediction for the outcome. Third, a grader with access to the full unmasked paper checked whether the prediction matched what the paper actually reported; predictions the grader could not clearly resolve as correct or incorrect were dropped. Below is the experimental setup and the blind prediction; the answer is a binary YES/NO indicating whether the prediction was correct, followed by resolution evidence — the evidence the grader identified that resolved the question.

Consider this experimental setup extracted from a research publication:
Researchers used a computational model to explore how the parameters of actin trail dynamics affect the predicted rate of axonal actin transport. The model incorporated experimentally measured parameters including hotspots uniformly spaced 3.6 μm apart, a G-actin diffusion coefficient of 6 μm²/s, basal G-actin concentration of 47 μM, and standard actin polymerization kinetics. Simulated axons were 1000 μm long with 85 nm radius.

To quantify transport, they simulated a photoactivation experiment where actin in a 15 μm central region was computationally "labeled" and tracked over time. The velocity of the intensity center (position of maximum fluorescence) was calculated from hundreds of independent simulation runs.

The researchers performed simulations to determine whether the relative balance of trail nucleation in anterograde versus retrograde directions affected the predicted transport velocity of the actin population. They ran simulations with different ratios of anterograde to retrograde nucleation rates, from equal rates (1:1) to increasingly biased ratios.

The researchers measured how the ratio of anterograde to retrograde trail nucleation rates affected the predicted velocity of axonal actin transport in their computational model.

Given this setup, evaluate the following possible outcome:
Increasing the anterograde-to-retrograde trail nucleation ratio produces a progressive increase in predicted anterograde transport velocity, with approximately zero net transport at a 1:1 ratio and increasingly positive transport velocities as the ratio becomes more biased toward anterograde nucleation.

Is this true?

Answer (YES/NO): YES